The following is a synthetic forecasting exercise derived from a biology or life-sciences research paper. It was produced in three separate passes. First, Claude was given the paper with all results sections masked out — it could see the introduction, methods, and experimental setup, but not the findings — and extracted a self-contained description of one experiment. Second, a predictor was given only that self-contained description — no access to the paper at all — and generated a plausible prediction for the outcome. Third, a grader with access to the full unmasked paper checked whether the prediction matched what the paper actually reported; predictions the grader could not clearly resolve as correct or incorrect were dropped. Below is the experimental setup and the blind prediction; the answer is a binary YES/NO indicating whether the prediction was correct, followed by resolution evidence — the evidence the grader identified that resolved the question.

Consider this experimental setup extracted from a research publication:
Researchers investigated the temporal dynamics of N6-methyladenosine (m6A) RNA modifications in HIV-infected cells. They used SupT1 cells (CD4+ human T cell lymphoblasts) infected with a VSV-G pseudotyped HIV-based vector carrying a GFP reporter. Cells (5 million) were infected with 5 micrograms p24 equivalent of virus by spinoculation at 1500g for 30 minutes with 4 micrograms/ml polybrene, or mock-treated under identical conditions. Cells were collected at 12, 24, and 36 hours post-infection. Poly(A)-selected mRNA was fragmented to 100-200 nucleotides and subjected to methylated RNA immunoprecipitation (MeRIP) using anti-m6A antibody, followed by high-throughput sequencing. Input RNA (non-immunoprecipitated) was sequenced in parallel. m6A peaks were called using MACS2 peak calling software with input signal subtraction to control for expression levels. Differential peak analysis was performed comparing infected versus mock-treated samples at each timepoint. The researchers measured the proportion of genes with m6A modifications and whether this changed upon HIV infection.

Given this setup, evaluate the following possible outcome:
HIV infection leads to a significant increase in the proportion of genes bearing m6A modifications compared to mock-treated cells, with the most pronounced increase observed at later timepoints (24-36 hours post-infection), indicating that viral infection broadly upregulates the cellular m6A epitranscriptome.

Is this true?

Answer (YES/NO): NO